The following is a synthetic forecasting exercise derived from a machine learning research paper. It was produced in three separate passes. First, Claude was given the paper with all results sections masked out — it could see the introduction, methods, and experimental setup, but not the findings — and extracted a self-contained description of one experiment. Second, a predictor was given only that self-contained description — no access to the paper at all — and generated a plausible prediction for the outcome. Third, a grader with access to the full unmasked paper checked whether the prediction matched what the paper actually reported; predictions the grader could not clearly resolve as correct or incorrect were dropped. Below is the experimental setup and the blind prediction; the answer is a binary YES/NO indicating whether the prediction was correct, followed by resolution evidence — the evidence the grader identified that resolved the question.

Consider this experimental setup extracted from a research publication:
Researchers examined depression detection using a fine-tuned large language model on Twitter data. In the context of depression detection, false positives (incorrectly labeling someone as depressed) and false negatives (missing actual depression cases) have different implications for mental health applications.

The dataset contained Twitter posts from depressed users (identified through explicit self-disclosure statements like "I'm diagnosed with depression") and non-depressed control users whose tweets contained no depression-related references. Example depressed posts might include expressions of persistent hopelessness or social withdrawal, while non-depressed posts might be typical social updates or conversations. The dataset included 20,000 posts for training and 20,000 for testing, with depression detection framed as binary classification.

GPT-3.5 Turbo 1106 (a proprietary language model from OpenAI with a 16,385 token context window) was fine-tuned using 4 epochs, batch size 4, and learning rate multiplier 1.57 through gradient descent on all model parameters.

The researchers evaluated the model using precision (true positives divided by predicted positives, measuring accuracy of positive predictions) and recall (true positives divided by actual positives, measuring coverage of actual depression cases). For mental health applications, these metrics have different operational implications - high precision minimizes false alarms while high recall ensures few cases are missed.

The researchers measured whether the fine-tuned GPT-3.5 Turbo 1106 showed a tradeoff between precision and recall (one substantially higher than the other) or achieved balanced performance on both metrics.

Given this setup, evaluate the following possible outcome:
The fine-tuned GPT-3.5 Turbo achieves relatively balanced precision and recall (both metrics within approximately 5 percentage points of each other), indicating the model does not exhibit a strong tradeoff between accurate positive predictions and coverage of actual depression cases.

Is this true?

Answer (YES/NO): YES